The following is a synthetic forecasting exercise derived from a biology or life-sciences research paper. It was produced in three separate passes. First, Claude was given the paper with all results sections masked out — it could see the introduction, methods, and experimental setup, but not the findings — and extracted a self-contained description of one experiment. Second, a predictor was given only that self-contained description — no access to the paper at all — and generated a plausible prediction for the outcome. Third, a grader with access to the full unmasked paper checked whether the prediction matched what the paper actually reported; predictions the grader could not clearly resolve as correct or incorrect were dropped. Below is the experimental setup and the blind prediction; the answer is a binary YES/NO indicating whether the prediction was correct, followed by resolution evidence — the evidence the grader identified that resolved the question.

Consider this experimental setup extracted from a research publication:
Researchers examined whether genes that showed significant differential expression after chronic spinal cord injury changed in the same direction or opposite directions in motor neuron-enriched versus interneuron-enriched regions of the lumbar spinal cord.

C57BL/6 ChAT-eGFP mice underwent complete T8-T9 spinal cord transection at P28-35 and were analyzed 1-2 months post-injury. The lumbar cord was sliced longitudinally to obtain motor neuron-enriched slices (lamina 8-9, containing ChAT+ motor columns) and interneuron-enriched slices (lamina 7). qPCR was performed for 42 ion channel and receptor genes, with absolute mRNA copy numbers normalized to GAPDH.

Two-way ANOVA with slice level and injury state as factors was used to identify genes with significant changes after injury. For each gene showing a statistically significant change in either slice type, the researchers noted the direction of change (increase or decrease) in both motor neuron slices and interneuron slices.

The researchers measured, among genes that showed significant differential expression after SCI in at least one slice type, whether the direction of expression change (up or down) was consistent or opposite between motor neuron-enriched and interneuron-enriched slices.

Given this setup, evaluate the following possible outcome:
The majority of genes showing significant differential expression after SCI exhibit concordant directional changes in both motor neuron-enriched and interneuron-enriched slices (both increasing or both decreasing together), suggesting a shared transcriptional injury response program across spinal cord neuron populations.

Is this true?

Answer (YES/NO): NO